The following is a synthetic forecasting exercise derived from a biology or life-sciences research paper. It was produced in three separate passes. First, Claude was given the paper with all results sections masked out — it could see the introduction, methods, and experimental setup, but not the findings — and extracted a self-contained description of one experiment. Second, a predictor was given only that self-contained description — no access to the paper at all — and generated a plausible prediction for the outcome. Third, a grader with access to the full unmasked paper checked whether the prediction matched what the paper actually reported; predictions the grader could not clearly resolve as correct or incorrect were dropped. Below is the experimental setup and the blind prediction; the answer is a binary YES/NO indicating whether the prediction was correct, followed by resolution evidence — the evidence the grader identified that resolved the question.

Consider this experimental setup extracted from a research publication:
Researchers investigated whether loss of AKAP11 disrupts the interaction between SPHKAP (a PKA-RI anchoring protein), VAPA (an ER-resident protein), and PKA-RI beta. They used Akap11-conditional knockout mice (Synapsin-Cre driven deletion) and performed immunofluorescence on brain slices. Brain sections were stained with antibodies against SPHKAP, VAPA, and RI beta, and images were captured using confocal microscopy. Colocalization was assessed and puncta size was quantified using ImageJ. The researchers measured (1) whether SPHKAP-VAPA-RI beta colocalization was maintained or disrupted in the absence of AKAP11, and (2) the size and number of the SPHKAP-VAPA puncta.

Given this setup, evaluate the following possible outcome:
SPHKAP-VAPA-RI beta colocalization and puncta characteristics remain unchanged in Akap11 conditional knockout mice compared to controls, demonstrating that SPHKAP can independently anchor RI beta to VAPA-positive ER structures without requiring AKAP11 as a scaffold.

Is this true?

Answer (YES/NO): NO